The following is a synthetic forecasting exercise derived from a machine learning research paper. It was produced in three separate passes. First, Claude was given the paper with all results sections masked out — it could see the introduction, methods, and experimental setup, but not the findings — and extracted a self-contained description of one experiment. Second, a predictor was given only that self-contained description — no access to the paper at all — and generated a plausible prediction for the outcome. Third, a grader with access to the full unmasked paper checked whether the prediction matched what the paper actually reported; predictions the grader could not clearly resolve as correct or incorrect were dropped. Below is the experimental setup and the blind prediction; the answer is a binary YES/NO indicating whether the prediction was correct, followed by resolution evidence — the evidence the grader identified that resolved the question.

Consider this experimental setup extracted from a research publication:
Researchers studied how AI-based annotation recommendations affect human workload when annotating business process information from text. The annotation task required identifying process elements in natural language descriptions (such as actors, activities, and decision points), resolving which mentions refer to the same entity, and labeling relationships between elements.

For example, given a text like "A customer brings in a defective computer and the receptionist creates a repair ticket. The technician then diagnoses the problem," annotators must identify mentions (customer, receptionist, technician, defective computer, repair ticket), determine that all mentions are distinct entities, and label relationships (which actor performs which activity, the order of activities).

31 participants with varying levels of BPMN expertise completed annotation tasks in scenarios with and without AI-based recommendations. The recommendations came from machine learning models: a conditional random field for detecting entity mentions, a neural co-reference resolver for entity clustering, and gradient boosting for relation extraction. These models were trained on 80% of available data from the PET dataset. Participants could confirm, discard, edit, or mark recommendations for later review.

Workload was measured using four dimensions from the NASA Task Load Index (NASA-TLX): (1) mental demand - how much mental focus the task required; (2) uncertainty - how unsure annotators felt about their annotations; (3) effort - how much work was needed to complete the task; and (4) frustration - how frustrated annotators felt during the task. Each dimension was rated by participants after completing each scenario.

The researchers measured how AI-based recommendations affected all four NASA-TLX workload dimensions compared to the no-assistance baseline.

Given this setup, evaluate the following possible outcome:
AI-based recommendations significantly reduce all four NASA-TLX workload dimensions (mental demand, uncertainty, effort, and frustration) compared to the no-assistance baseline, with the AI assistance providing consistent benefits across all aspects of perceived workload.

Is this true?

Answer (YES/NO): YES